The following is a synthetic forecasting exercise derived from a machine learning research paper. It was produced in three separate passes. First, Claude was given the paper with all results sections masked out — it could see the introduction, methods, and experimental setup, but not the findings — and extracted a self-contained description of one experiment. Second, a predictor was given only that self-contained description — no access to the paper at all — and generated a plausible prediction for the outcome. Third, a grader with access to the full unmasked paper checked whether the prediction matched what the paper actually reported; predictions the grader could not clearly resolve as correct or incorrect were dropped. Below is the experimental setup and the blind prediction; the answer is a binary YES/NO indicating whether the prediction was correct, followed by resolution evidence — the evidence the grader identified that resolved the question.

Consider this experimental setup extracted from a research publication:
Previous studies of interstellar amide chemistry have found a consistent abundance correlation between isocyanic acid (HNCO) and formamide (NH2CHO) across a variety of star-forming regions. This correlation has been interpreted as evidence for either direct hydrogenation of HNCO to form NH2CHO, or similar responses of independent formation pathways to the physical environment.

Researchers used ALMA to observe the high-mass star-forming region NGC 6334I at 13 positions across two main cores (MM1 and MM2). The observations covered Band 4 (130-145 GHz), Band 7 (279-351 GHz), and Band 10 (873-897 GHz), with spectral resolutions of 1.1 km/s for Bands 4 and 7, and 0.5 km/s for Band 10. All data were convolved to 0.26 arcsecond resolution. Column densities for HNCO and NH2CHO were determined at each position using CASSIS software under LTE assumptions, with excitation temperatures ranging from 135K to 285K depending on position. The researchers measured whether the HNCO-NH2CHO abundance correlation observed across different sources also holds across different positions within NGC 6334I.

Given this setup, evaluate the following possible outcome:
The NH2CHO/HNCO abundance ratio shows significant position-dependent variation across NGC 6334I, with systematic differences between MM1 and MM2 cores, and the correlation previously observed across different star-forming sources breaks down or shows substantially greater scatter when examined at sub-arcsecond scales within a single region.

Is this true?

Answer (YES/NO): NO